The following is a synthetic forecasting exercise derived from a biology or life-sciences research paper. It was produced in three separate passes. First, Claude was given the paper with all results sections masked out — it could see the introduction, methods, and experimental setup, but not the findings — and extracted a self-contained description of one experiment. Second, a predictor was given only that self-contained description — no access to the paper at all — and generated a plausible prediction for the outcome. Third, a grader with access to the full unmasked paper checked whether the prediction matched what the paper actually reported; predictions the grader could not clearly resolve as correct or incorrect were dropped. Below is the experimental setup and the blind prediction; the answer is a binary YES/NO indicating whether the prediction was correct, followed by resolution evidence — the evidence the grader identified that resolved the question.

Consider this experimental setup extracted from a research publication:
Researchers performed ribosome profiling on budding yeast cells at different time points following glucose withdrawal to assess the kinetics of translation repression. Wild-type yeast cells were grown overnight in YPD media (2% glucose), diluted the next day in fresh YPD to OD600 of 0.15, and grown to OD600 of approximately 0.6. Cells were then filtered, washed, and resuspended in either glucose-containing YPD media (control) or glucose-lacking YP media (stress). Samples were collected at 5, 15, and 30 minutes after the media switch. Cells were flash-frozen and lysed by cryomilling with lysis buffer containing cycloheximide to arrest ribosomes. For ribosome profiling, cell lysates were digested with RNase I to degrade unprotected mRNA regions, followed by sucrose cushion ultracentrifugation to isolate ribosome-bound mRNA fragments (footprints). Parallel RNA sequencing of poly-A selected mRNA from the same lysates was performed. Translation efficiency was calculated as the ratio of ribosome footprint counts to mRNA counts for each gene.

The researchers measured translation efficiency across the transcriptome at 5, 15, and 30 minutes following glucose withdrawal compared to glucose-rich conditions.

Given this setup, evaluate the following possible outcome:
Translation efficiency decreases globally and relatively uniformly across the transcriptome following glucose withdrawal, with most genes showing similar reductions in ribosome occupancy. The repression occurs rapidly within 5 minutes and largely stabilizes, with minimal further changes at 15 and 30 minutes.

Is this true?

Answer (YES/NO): NO